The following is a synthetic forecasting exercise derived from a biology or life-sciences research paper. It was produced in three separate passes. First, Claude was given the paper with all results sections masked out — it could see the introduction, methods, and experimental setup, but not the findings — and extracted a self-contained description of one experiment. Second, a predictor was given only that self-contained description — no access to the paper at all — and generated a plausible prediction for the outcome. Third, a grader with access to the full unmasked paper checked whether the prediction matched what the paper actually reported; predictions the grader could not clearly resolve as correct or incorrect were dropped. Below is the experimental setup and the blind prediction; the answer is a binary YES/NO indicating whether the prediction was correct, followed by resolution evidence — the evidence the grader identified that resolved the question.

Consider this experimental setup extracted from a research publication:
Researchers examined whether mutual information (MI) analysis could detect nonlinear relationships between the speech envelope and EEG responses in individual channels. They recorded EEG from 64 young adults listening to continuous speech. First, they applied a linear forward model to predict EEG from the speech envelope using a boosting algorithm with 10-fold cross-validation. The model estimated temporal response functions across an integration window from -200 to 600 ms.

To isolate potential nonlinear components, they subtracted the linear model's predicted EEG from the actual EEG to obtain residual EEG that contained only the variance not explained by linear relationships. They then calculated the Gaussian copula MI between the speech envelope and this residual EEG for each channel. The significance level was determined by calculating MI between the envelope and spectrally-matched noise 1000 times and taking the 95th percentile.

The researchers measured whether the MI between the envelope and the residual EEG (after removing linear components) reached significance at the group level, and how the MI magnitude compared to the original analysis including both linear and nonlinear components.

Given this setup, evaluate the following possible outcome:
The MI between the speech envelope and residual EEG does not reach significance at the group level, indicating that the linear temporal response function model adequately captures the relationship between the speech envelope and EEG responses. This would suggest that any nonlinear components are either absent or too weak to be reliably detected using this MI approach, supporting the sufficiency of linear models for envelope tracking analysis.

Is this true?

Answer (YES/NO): NO